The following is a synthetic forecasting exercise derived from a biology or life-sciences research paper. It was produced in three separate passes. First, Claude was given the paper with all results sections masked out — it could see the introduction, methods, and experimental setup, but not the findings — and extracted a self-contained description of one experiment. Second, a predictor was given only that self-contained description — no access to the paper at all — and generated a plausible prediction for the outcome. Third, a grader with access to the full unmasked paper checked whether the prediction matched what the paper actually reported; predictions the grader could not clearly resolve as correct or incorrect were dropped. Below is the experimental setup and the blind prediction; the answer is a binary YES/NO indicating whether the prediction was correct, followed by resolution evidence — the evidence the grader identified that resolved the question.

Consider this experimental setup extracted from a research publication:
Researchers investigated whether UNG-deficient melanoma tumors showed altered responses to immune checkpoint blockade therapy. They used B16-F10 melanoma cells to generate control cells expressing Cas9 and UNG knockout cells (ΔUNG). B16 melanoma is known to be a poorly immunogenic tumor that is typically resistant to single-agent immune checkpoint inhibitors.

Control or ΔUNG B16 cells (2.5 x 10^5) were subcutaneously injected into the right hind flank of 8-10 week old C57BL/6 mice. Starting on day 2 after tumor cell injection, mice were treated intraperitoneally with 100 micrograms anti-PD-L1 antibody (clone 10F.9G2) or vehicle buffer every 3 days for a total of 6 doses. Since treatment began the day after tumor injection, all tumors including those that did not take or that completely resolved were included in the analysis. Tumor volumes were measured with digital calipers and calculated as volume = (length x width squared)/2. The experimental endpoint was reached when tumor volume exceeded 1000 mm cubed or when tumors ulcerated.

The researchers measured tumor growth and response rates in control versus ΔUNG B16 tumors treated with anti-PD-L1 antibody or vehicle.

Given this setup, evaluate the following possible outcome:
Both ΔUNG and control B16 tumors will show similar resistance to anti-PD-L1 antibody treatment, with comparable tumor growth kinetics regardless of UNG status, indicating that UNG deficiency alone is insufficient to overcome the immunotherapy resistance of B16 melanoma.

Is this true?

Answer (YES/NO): NO